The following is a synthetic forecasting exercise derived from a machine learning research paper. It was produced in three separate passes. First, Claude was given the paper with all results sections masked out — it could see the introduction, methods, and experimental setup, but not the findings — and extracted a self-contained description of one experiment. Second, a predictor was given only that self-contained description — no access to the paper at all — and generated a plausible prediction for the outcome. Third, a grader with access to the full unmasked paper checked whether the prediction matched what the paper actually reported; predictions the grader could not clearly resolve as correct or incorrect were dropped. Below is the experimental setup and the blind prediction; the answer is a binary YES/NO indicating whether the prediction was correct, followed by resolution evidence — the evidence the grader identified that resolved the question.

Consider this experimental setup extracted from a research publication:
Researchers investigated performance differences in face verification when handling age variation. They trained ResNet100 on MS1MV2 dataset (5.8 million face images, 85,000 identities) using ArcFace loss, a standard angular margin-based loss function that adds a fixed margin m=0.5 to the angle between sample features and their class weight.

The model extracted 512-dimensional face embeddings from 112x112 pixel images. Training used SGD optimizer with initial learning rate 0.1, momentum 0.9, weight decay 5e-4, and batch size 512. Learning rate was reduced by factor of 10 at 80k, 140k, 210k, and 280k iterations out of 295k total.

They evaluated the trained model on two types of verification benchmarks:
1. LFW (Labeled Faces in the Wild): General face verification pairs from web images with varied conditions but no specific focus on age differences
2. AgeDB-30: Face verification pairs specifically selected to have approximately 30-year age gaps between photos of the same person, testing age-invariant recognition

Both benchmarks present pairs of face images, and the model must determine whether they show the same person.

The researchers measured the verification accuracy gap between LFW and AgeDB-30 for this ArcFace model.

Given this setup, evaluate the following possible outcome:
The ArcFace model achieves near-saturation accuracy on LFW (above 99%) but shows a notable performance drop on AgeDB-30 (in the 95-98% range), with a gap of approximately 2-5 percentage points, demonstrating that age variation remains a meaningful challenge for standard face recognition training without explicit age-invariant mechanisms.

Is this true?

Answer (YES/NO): NO